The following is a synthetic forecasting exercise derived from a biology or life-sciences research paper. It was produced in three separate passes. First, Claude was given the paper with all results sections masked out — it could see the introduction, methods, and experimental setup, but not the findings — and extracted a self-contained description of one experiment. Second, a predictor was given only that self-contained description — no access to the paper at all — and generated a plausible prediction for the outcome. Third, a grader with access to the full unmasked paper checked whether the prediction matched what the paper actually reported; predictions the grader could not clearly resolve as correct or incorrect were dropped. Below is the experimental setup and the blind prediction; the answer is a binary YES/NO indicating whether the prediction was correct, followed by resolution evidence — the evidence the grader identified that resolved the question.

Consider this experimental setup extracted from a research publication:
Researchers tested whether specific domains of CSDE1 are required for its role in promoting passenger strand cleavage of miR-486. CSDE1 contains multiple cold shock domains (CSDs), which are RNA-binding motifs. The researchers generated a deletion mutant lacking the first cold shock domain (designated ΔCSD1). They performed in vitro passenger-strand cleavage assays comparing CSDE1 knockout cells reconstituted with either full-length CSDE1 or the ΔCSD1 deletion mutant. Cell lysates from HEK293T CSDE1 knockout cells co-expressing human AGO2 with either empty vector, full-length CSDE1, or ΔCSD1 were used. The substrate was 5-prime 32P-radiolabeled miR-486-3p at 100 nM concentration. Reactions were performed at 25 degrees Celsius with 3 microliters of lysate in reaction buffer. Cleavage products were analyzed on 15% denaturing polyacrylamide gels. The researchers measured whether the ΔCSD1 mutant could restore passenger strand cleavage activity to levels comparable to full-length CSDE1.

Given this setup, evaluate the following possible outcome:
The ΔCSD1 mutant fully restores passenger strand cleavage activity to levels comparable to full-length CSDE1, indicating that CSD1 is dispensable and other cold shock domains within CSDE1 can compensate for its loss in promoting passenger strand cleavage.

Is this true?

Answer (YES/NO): NO